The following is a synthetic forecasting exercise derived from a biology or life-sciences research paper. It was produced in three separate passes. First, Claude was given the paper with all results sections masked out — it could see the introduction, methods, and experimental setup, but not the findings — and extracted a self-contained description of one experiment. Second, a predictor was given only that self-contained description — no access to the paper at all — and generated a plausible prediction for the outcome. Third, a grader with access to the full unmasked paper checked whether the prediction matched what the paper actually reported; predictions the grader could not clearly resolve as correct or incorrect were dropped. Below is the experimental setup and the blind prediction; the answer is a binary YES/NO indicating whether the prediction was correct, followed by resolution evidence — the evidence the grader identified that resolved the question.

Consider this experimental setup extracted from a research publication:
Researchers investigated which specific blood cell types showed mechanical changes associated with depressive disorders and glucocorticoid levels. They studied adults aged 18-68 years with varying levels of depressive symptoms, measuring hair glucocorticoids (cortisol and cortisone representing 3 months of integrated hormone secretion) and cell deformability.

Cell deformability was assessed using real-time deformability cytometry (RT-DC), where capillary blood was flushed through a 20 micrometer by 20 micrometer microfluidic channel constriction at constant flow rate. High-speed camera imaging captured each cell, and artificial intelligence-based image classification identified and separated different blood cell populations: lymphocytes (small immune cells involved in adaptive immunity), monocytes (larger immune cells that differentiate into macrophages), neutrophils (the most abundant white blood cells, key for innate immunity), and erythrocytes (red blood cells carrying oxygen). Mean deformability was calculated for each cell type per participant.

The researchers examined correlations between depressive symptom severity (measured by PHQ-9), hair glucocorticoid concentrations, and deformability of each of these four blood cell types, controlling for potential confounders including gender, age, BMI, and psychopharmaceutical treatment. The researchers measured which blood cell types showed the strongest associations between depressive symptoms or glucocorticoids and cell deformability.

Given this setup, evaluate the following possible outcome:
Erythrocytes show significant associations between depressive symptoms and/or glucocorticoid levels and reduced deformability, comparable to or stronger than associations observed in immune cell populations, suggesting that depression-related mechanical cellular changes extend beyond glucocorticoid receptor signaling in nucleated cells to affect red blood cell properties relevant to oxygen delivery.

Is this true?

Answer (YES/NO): NO